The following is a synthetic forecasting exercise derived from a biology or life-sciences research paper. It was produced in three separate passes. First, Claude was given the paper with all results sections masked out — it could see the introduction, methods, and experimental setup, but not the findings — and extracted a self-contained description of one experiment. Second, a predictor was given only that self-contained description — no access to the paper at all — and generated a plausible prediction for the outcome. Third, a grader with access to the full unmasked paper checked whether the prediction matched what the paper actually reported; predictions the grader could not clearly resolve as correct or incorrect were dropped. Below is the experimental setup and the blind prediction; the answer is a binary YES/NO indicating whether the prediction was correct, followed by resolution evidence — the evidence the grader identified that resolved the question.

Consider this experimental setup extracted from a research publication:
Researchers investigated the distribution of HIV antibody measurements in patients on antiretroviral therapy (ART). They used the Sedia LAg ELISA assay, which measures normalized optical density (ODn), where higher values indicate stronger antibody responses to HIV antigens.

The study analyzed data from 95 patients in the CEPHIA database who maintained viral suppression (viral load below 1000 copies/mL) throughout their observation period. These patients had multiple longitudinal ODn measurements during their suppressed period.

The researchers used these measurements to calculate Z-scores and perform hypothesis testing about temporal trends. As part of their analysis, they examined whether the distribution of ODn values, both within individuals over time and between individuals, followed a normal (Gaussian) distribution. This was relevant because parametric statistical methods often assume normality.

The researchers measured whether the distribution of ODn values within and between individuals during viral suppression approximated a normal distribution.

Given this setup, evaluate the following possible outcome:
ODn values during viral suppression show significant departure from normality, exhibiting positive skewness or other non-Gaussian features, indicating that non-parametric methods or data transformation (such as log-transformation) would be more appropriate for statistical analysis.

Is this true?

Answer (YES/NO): NO